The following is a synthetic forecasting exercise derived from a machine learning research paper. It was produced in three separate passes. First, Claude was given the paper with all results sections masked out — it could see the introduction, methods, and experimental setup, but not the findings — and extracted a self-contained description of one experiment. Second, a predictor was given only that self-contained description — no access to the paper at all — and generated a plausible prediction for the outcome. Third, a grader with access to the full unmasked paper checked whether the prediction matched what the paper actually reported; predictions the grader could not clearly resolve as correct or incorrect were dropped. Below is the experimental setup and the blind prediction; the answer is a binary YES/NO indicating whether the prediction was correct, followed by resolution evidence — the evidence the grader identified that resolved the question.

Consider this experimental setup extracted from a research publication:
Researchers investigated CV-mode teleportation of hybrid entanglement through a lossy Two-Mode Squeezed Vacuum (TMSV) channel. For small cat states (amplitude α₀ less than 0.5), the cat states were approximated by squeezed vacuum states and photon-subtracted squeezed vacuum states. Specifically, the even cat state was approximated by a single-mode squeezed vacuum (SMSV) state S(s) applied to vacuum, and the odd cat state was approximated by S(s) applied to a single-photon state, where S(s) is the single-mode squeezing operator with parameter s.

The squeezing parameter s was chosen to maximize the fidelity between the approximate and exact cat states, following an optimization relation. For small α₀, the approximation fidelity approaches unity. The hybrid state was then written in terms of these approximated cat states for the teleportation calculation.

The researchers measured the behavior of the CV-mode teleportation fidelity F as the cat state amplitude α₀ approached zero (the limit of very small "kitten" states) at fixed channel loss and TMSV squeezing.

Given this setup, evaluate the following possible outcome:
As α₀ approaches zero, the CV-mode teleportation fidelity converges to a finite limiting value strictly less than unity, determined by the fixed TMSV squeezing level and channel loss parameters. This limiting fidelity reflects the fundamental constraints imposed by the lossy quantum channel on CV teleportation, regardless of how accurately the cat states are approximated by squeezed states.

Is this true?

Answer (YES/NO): YES